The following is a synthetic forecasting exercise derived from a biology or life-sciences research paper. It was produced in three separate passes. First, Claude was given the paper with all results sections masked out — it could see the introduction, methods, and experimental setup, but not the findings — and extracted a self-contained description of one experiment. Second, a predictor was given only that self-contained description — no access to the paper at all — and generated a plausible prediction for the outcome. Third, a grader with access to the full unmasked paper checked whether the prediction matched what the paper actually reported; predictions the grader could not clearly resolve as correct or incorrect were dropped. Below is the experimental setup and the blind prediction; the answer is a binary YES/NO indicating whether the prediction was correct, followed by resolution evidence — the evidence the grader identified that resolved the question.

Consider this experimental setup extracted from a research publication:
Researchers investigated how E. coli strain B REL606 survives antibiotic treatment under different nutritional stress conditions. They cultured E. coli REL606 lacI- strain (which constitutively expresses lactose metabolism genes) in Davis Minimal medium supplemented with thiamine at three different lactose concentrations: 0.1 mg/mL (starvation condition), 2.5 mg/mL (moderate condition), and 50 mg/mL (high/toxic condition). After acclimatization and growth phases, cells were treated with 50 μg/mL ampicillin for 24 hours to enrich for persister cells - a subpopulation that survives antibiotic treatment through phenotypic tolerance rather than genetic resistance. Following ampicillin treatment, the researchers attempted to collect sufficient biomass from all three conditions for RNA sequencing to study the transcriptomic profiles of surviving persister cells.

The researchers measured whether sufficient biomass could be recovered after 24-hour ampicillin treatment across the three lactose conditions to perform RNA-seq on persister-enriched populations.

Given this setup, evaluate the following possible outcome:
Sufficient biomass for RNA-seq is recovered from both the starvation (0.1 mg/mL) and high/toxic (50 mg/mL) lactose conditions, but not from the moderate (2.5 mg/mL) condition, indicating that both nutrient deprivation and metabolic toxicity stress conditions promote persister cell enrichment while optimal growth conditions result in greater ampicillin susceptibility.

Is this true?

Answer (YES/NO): YES